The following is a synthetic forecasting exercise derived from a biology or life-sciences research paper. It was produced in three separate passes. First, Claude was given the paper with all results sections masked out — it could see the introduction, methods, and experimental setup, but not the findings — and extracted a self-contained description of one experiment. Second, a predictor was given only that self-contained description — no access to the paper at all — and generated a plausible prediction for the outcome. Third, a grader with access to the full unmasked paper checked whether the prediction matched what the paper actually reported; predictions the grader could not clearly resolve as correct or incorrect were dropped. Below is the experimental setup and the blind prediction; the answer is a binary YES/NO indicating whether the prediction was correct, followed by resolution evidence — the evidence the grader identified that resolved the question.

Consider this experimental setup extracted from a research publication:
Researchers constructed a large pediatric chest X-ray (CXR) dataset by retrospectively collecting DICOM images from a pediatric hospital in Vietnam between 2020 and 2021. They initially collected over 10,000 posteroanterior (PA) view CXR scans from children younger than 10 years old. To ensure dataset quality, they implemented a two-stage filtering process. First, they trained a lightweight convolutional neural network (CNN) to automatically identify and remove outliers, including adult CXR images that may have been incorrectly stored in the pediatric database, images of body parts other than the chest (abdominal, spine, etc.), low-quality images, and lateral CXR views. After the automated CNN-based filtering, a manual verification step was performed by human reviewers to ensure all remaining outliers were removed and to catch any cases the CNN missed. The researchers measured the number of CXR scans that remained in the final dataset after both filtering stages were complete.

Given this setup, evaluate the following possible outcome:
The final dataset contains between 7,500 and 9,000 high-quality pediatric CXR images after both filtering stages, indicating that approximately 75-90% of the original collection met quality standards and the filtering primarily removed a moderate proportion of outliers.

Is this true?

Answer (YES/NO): NO